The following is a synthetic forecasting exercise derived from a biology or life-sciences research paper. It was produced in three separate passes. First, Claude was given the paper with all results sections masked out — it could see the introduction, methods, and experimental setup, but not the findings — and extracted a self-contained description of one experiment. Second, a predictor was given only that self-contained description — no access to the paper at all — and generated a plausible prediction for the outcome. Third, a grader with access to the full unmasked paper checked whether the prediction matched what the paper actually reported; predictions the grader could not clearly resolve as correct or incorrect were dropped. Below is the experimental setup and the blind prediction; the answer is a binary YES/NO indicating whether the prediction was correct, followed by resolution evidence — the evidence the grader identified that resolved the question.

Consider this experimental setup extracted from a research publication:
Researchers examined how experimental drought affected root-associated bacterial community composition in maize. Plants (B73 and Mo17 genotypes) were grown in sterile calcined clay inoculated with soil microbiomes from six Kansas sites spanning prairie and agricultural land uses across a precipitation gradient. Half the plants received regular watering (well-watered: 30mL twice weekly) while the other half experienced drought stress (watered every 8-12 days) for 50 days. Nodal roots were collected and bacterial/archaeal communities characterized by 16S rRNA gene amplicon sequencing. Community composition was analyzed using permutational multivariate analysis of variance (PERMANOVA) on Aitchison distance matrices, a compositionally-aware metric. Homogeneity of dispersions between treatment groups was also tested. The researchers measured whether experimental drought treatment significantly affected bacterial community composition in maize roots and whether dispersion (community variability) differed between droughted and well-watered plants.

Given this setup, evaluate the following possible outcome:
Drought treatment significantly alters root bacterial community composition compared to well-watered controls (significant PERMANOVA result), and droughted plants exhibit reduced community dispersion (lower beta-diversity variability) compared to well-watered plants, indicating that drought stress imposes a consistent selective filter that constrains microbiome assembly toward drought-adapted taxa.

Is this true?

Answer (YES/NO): NO